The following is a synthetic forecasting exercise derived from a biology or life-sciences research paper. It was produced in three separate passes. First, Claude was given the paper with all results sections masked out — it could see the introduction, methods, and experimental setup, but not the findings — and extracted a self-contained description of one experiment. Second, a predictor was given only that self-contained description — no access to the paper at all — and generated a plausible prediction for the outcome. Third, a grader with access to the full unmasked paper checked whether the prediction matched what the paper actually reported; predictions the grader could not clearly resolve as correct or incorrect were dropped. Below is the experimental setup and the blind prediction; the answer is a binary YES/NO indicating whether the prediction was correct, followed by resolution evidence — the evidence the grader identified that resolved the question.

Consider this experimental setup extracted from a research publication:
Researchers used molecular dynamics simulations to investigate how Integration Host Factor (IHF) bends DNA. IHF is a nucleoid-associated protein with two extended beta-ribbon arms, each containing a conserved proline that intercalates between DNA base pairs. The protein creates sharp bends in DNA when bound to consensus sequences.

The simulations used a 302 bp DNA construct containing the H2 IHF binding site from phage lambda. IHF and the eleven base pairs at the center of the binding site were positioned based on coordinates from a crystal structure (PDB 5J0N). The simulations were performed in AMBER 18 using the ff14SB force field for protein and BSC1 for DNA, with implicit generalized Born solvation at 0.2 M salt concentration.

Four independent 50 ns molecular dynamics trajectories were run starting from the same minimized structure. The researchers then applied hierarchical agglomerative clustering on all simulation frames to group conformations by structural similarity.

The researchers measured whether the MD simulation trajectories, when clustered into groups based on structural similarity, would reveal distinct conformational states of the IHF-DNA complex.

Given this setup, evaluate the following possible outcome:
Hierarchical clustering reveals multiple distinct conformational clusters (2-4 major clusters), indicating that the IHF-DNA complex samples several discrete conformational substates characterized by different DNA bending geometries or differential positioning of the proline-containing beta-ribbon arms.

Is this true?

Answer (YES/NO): YES